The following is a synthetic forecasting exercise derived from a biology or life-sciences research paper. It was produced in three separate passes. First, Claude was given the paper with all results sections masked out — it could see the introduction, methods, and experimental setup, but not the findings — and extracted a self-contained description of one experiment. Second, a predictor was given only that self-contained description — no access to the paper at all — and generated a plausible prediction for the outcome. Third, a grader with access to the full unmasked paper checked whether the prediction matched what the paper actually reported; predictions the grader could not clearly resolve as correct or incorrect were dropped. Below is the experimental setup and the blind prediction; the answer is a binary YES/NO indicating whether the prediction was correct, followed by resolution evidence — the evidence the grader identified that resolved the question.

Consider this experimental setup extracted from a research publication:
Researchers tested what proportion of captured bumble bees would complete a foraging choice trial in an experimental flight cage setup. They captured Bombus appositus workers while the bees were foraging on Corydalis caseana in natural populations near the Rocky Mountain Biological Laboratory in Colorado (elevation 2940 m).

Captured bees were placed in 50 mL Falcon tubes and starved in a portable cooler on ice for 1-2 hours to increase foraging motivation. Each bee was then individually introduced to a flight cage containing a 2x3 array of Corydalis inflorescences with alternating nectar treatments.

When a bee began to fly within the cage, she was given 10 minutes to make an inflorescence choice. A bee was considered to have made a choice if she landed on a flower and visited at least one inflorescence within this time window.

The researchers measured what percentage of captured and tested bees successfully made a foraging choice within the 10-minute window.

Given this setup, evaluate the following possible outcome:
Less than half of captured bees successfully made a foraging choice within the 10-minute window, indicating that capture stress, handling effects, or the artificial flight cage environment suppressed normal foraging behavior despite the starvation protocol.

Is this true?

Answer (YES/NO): YES